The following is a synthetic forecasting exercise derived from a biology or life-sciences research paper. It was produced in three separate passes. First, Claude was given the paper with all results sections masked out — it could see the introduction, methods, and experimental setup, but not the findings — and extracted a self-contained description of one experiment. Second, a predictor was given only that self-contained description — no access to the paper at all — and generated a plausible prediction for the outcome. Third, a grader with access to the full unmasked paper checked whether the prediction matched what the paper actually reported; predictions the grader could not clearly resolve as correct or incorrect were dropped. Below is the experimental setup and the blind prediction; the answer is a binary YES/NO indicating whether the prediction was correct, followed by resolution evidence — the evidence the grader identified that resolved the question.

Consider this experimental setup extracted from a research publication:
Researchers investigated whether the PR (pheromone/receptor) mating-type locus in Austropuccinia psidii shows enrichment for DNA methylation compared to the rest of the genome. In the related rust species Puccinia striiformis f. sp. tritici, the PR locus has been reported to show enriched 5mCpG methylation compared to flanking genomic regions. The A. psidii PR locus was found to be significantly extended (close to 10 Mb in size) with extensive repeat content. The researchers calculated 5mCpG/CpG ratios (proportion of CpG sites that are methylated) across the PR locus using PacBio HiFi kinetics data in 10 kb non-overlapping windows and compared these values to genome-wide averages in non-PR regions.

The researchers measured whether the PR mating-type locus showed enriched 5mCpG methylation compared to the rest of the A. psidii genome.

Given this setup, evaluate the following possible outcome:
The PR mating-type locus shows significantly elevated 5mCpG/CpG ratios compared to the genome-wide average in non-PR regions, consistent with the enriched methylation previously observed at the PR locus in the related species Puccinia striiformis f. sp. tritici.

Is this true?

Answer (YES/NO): NO